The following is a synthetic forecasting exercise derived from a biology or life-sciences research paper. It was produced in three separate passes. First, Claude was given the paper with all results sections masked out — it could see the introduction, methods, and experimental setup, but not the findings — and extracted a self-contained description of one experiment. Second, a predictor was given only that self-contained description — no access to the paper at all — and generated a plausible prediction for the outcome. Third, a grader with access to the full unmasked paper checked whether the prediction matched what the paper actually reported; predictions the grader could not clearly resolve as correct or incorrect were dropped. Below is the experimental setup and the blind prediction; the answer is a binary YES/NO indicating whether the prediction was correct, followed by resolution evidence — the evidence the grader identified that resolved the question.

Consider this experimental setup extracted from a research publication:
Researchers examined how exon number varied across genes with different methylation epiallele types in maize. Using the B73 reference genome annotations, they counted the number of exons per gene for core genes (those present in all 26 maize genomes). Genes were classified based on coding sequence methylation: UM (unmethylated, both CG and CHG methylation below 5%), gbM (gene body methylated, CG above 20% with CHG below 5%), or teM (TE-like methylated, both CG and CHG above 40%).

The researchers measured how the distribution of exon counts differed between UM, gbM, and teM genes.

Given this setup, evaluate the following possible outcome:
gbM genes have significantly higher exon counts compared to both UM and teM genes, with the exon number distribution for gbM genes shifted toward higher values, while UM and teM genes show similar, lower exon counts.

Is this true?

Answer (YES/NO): YES